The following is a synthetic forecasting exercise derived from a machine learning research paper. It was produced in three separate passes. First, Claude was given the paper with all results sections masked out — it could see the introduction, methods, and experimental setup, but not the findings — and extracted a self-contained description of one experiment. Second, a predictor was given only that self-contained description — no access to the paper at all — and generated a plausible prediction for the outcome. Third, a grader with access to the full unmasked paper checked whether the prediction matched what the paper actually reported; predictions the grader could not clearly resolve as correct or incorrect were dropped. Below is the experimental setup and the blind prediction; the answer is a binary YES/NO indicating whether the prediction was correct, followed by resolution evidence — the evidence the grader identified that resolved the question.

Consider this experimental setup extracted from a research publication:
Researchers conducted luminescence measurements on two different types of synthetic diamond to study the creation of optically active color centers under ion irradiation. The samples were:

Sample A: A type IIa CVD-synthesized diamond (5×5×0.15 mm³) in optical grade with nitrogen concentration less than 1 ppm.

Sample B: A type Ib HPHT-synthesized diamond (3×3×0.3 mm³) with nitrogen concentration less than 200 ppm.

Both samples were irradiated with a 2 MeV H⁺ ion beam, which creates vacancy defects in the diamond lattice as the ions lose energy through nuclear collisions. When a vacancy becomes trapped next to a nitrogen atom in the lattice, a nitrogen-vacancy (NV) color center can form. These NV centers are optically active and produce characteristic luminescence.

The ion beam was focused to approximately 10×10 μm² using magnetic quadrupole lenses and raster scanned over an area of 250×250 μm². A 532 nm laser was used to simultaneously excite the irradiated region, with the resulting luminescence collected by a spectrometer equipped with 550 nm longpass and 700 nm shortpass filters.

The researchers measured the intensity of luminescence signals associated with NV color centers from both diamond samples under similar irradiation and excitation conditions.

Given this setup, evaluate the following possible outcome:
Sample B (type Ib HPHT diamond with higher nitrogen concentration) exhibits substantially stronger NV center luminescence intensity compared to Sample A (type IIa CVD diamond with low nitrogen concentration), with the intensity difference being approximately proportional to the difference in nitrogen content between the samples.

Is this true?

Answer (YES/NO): NO